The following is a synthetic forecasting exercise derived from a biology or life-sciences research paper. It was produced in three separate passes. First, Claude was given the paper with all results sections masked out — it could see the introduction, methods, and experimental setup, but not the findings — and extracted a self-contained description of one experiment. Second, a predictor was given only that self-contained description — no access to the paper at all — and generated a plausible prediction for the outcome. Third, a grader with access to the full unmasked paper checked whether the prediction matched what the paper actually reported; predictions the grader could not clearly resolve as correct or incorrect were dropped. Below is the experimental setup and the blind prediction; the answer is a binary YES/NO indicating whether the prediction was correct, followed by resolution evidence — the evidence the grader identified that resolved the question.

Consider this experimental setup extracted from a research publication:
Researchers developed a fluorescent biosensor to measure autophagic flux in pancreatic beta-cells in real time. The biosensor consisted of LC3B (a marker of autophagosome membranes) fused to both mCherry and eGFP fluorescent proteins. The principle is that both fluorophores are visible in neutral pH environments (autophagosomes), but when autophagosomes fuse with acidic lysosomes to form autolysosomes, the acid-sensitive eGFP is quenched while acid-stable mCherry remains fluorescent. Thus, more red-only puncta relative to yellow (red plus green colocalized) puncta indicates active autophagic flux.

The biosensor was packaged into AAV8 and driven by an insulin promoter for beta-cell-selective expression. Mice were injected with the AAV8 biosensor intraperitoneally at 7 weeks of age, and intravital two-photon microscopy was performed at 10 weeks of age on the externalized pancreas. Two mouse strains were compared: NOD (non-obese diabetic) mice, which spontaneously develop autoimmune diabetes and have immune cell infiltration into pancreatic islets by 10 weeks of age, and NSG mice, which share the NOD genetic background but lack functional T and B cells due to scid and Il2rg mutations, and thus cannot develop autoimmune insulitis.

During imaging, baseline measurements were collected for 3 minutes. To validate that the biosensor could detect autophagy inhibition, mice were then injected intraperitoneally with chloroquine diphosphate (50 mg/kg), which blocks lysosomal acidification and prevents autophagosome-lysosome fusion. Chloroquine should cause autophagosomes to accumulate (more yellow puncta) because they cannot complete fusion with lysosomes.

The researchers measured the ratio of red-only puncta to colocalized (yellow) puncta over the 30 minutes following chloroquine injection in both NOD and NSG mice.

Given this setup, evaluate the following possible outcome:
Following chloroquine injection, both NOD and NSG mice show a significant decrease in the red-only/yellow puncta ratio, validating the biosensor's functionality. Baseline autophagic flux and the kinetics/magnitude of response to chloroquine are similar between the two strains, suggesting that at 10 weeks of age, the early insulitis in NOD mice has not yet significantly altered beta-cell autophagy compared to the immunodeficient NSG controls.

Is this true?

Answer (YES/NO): NO